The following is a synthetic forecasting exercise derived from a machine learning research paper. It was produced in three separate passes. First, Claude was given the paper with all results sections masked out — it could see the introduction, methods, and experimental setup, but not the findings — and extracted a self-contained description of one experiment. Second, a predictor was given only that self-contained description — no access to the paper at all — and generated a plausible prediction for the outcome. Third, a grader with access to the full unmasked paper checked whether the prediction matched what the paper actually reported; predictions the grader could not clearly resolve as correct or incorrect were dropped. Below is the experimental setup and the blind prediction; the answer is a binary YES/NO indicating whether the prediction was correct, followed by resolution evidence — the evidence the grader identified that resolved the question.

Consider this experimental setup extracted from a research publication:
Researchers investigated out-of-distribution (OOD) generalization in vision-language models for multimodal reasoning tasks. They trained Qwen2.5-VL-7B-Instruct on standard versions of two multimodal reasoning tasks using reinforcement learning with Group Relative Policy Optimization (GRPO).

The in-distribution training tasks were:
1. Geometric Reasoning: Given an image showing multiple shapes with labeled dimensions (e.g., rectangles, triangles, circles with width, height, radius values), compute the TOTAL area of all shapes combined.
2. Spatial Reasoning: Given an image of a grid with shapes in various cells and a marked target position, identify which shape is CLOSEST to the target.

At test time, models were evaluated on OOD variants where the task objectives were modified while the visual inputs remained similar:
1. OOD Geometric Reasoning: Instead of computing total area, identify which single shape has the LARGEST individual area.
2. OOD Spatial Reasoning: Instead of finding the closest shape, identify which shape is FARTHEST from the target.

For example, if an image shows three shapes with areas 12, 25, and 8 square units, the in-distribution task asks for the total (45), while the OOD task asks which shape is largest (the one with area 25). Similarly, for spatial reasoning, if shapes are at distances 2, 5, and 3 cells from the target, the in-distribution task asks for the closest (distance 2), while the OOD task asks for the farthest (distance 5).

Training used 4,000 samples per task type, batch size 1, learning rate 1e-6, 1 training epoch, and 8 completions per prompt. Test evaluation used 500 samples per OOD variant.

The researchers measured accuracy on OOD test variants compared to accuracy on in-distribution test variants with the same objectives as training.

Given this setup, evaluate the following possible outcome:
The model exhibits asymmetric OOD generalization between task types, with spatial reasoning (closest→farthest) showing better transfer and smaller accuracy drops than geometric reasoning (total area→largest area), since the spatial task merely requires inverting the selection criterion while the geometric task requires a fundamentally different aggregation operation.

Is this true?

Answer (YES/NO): NO